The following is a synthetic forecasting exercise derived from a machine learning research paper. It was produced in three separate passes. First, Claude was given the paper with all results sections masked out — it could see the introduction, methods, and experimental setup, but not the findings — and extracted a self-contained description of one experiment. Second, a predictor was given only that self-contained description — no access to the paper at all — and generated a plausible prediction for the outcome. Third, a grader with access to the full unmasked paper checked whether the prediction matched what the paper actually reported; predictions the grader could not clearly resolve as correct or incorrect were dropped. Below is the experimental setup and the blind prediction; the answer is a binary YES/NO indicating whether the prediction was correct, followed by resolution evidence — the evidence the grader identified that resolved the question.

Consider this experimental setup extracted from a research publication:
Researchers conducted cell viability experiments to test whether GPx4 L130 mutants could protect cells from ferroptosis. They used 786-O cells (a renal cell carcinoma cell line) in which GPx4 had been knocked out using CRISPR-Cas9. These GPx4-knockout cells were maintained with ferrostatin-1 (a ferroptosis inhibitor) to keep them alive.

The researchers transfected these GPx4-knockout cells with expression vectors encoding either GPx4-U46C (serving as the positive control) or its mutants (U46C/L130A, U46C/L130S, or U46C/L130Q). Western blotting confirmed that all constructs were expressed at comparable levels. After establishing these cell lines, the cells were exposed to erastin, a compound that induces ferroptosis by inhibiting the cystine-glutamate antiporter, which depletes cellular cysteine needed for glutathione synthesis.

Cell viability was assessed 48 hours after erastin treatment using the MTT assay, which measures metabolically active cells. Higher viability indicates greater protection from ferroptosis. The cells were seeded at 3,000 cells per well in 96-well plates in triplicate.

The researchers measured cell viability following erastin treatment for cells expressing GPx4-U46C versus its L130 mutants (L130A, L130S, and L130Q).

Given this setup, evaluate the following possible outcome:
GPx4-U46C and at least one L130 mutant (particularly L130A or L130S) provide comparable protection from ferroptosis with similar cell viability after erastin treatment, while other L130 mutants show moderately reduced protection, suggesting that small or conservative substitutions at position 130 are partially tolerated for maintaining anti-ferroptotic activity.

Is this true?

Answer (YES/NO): NO